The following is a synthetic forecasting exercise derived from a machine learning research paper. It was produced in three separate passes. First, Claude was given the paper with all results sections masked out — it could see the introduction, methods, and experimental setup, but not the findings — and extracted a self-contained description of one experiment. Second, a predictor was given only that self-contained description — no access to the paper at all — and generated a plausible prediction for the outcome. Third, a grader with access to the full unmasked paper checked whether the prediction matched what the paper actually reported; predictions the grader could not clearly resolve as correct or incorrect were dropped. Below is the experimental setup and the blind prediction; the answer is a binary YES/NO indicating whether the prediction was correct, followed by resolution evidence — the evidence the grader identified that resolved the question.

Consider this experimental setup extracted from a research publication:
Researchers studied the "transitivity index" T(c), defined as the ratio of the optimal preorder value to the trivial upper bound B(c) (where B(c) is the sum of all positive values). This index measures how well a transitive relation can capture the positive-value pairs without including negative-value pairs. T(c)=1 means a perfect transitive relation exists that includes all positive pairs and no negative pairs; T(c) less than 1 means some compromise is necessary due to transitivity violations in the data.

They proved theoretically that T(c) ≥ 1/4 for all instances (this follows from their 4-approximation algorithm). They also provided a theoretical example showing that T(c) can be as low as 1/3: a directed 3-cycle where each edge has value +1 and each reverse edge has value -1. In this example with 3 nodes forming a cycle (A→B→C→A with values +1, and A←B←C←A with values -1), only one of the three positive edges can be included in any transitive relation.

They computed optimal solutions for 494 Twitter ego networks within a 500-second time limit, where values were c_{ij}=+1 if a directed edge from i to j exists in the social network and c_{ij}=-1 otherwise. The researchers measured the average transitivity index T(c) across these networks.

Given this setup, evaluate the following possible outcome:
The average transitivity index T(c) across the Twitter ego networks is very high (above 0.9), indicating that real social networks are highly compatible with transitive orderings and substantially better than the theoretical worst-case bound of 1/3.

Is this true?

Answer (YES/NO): NO